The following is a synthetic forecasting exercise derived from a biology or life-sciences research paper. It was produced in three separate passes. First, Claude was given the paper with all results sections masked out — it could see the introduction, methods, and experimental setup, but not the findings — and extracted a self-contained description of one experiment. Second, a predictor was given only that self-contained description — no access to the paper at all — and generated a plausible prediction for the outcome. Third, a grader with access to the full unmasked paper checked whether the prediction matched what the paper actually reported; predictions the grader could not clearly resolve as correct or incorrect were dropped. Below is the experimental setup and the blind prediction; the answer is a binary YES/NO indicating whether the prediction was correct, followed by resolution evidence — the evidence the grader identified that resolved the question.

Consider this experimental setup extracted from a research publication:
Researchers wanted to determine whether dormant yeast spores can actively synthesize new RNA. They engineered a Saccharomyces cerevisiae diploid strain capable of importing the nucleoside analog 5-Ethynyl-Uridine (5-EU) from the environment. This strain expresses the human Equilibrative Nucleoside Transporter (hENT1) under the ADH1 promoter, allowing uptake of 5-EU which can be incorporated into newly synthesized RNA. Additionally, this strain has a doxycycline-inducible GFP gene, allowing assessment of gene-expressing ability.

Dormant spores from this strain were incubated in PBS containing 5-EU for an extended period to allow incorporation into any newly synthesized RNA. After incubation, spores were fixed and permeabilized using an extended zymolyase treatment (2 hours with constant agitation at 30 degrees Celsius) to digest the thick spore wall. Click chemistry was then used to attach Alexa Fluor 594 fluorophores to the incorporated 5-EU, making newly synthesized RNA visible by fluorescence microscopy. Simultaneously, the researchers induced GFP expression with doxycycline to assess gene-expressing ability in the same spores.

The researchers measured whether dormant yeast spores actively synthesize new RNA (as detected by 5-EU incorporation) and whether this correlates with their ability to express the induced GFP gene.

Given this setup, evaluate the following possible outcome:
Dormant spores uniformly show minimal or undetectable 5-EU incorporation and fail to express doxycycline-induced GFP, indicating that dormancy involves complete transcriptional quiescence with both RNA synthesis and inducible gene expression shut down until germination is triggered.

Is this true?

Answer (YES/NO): NO